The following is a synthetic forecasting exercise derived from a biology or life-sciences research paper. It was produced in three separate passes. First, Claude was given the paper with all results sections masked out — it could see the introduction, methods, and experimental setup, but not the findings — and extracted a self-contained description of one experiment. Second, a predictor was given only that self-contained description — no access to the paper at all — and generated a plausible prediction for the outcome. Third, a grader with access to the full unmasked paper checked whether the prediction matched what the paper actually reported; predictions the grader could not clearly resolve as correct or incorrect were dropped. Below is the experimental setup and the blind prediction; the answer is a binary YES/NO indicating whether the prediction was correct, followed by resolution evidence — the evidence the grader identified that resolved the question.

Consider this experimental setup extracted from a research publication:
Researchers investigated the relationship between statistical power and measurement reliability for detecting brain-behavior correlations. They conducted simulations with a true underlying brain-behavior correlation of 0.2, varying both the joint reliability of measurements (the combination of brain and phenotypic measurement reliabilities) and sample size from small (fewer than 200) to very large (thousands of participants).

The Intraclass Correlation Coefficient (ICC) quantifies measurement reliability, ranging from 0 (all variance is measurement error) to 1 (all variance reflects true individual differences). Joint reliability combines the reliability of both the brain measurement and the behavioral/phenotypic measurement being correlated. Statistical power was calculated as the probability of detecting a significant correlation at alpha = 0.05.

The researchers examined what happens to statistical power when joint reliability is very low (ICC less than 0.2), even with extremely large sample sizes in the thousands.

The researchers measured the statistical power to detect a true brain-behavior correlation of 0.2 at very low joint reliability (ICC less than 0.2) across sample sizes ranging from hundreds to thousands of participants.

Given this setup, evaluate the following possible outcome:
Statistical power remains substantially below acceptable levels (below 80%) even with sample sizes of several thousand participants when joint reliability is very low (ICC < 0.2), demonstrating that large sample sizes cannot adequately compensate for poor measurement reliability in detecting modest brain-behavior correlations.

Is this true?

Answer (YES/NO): YES